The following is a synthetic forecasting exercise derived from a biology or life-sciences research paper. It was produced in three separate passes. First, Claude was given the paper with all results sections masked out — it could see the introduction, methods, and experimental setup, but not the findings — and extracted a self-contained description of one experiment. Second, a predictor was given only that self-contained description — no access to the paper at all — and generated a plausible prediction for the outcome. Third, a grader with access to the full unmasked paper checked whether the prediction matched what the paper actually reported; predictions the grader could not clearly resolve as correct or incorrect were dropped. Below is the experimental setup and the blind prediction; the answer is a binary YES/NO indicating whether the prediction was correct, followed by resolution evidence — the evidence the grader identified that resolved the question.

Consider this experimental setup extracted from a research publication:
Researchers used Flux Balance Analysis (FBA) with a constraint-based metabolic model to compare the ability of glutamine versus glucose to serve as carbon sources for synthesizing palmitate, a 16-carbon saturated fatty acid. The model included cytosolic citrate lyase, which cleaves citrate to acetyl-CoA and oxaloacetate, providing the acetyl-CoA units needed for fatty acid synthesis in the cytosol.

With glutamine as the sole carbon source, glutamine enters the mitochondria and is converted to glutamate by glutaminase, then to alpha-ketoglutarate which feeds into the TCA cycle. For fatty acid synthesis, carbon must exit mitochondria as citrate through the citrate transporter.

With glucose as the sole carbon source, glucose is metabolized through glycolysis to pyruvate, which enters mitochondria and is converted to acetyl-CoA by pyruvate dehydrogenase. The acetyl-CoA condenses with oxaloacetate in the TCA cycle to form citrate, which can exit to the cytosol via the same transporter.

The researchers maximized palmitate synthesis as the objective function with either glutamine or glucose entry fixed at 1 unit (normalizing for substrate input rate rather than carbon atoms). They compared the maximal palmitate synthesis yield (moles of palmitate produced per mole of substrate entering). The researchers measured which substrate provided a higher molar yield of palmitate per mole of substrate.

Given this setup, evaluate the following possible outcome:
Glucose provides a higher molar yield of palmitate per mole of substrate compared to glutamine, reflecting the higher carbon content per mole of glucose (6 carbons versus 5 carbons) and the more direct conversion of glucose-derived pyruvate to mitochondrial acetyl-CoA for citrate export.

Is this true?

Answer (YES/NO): YES